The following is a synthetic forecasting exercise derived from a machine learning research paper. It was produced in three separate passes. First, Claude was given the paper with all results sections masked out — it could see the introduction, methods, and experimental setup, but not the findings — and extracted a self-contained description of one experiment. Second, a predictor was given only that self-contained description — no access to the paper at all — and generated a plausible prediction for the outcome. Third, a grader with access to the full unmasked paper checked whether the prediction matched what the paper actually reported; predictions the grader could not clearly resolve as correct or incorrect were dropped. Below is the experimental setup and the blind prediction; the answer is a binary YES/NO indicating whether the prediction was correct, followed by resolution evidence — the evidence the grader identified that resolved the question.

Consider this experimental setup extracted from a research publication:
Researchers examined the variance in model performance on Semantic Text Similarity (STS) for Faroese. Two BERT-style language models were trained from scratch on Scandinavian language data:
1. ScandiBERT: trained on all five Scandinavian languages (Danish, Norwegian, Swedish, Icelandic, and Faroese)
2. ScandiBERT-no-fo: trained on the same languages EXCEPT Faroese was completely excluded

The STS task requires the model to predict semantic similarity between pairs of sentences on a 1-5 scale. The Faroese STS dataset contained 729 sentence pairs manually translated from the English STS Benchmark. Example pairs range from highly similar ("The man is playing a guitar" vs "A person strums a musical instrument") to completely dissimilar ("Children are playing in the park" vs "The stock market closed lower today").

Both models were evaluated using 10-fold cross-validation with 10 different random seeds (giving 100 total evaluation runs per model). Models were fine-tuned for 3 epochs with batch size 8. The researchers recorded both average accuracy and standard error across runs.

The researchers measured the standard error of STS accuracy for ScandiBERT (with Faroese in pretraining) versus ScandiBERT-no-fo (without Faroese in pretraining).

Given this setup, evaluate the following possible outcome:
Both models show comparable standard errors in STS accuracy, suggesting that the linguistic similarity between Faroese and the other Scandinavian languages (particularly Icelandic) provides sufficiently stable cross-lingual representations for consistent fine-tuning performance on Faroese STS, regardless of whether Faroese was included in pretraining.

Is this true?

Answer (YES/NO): NO